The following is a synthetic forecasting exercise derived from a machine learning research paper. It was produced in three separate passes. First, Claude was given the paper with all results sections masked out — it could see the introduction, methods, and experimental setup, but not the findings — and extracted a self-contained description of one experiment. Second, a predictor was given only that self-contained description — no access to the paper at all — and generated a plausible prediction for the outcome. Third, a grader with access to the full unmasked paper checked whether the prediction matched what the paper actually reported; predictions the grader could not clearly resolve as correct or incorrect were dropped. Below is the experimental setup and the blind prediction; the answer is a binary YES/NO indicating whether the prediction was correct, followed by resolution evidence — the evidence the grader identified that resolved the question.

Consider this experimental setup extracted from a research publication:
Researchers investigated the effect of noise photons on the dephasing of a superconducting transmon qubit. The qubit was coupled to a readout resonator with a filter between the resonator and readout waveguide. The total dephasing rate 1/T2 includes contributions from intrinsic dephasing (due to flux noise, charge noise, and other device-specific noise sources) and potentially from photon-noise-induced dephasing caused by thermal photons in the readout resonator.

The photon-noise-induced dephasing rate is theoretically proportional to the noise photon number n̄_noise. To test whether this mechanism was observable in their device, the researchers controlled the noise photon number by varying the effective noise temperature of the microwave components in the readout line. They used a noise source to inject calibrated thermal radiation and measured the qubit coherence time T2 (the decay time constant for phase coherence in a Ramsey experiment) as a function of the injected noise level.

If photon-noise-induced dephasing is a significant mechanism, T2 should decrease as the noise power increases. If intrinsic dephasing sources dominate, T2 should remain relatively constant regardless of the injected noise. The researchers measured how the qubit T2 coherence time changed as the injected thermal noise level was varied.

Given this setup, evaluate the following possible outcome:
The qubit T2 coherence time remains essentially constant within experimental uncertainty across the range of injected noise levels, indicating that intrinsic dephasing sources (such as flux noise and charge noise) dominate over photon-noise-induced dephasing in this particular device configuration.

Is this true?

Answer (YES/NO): NO